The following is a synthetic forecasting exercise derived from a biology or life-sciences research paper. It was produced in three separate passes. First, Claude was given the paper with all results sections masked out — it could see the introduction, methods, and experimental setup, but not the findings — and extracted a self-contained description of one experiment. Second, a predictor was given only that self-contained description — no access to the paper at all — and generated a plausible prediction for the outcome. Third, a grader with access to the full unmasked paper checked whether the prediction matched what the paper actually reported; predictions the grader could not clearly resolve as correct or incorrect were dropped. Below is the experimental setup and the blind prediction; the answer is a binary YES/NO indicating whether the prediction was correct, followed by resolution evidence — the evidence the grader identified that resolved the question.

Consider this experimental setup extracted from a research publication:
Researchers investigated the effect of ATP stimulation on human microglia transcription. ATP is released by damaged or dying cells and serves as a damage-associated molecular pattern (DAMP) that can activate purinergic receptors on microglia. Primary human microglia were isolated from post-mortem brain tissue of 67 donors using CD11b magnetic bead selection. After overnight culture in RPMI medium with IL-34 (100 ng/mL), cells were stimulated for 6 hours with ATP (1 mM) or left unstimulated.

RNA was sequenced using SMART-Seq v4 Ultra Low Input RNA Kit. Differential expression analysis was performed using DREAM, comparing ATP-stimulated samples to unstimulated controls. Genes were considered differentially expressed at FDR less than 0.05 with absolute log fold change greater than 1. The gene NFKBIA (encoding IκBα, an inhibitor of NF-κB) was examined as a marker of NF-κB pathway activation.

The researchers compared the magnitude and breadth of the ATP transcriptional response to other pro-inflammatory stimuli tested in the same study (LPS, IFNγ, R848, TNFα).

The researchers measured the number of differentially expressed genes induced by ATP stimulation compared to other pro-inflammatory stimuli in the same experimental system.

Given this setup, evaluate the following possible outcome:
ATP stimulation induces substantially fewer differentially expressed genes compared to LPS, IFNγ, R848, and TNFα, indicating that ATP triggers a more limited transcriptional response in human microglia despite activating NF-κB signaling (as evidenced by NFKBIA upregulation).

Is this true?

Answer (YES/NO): NO